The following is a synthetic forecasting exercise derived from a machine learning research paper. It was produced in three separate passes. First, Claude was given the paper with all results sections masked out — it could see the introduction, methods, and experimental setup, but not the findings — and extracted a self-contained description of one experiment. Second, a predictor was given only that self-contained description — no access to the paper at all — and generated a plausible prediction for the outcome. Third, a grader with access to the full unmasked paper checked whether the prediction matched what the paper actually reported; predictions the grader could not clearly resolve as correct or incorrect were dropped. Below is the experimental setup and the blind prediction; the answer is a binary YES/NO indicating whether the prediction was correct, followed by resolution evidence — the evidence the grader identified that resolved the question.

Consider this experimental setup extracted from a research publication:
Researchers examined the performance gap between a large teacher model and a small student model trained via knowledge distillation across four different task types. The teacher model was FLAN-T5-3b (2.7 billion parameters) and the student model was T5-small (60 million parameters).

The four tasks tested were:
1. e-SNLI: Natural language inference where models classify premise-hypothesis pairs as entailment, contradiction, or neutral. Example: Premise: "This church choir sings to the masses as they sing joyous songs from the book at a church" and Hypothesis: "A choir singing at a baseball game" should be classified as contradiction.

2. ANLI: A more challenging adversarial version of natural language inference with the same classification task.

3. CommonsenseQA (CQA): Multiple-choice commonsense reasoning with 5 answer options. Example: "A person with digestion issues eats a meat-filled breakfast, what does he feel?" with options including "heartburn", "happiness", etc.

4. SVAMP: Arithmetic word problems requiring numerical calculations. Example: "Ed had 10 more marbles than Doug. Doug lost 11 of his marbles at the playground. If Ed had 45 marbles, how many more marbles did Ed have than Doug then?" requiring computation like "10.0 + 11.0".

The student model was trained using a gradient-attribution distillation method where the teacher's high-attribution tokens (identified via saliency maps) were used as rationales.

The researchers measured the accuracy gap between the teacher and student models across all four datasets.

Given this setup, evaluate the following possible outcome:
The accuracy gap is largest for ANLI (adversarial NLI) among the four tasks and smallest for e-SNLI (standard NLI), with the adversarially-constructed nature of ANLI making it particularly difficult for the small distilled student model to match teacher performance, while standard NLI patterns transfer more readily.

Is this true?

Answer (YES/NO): NO